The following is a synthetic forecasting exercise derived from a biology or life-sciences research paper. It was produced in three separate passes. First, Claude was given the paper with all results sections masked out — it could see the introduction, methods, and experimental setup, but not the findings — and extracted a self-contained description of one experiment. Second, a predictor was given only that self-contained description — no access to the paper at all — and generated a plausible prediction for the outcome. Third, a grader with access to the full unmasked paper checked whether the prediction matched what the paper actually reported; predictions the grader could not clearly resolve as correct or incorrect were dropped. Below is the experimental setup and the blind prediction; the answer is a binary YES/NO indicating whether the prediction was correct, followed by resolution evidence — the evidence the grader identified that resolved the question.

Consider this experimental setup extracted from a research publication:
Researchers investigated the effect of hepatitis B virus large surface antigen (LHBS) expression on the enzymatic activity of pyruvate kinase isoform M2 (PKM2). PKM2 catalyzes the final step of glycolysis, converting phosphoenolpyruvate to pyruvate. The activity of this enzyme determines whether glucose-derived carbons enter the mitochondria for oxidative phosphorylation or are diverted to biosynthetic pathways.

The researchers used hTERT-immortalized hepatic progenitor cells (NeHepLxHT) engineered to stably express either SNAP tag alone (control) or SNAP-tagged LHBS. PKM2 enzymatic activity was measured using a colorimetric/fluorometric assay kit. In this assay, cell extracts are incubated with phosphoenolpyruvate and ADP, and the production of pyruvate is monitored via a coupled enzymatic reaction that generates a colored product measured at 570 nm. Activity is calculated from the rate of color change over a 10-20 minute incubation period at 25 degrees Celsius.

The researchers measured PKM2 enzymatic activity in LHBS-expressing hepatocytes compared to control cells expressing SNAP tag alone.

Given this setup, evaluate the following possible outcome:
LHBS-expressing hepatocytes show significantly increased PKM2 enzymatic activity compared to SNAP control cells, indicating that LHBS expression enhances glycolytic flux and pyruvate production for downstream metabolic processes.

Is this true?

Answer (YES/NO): NO